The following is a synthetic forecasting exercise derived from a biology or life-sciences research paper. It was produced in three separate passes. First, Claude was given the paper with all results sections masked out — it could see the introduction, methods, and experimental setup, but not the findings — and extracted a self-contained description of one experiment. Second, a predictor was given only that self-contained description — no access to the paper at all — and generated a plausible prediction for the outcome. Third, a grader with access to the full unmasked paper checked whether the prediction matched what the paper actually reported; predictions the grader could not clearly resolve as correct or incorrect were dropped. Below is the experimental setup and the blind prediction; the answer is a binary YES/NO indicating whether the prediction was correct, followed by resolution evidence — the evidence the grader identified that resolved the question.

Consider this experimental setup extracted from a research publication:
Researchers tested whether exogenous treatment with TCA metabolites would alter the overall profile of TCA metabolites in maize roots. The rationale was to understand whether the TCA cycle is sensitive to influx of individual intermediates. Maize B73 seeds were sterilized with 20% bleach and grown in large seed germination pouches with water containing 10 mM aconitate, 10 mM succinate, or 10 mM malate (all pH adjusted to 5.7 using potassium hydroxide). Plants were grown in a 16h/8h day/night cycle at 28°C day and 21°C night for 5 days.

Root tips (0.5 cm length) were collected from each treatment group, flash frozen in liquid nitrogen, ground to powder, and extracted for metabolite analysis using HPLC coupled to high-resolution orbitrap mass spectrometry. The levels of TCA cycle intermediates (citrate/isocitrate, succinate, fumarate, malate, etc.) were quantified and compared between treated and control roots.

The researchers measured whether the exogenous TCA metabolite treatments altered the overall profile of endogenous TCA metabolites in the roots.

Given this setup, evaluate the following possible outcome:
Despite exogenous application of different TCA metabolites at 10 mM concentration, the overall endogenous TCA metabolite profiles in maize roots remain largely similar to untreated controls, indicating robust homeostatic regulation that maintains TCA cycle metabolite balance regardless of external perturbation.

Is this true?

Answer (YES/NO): YES